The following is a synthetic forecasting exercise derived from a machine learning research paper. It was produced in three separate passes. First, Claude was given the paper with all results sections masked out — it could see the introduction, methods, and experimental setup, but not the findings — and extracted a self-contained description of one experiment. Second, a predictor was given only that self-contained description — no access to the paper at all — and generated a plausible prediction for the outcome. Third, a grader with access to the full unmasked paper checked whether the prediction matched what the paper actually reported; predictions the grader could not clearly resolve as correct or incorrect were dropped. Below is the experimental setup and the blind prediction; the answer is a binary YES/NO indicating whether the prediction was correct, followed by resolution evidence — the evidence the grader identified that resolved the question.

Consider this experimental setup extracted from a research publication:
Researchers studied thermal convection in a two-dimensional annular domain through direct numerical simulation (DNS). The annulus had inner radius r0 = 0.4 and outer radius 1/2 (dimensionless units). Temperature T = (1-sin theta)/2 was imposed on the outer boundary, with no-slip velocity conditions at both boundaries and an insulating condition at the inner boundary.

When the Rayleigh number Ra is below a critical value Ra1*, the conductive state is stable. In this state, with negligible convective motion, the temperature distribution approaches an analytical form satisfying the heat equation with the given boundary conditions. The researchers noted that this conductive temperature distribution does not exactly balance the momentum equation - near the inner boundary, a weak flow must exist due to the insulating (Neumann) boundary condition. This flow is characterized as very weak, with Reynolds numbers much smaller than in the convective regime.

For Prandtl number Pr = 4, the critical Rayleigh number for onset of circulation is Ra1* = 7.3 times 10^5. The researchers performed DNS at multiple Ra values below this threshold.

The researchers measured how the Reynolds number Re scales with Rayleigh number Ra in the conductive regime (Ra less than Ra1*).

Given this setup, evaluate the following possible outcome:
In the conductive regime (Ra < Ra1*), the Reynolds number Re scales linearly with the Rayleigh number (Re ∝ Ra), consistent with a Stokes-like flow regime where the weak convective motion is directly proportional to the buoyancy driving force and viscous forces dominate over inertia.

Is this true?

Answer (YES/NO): YES